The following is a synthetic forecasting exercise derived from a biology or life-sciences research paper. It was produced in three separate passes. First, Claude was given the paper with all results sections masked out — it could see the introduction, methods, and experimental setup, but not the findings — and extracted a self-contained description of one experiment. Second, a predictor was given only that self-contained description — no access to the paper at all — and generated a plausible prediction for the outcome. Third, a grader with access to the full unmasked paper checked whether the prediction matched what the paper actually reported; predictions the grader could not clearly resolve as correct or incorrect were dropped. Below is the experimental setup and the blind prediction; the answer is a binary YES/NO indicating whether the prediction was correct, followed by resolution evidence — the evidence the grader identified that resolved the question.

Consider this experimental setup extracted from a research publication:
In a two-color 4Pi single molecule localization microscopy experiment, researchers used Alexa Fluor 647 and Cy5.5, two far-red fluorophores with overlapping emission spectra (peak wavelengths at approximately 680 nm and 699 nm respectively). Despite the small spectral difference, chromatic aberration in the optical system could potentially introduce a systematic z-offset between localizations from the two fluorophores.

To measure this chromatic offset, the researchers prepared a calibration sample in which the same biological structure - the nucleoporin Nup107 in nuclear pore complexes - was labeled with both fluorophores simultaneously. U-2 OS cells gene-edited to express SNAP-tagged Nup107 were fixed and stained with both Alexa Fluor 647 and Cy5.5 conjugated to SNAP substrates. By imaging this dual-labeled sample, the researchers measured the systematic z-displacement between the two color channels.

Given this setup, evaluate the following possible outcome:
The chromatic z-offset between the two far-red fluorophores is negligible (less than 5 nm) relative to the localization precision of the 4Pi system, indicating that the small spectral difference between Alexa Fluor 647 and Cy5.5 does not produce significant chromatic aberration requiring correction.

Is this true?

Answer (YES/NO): NO